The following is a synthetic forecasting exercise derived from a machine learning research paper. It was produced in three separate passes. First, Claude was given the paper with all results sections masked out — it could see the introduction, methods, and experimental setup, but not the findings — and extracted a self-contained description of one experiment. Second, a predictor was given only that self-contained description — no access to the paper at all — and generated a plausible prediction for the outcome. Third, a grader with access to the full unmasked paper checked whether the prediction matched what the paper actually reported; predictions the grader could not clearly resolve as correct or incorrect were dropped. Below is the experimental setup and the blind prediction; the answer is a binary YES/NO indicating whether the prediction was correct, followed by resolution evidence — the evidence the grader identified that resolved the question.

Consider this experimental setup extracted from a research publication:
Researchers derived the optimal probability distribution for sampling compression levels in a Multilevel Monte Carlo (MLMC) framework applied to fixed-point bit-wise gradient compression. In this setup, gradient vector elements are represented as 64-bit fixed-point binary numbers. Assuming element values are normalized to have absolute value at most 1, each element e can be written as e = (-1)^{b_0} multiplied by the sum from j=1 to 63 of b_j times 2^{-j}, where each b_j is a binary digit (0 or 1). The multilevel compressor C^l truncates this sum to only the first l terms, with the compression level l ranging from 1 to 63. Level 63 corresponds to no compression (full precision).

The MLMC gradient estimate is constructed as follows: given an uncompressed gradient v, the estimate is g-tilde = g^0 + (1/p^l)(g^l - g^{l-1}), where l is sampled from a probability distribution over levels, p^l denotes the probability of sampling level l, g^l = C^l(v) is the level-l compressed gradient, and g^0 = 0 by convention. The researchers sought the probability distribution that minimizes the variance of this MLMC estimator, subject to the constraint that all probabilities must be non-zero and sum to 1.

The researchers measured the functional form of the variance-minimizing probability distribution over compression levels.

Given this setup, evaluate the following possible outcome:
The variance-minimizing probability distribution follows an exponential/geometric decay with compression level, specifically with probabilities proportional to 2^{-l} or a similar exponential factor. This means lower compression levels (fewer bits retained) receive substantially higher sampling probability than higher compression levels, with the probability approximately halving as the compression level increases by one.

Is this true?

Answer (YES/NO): YES